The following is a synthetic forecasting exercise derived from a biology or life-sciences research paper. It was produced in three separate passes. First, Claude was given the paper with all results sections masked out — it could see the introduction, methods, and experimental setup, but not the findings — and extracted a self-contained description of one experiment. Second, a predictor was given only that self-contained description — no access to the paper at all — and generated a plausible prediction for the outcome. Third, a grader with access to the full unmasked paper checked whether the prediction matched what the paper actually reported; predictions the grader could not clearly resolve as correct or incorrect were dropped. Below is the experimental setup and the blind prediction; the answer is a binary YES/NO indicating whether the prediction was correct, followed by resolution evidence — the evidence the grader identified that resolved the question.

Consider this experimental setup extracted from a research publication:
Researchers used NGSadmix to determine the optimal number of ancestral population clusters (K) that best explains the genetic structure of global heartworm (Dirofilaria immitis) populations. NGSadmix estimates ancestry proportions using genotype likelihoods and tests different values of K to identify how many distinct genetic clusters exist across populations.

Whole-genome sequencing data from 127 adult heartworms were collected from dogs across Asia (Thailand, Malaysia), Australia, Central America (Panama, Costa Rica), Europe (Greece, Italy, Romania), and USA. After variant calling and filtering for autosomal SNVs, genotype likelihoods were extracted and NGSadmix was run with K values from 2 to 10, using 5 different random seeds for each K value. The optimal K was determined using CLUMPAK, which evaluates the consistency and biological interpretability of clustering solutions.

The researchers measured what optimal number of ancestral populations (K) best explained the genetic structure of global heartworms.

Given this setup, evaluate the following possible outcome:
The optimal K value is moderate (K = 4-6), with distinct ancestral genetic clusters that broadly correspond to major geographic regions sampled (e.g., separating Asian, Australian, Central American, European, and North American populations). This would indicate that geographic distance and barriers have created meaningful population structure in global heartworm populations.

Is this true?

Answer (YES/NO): YES